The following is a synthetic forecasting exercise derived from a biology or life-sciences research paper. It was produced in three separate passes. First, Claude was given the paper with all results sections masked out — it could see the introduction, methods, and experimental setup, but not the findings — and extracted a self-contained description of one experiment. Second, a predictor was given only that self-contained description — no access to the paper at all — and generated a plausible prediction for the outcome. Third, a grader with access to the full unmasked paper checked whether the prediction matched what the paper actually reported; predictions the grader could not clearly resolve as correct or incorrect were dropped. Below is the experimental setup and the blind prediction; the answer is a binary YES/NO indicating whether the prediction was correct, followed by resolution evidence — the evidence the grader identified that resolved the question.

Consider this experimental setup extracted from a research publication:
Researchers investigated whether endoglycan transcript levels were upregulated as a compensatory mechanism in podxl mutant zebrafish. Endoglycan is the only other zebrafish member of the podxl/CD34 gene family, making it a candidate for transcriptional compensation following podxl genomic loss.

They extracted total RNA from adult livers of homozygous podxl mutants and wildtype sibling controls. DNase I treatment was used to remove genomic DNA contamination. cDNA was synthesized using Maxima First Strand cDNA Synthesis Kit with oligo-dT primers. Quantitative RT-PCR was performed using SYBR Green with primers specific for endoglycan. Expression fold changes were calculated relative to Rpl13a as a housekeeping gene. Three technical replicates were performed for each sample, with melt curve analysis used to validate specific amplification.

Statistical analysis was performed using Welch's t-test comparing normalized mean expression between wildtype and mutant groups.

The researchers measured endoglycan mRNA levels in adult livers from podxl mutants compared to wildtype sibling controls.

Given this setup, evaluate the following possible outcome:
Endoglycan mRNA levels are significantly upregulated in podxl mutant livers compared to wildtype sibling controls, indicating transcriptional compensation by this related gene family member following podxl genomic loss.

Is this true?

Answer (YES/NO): NO